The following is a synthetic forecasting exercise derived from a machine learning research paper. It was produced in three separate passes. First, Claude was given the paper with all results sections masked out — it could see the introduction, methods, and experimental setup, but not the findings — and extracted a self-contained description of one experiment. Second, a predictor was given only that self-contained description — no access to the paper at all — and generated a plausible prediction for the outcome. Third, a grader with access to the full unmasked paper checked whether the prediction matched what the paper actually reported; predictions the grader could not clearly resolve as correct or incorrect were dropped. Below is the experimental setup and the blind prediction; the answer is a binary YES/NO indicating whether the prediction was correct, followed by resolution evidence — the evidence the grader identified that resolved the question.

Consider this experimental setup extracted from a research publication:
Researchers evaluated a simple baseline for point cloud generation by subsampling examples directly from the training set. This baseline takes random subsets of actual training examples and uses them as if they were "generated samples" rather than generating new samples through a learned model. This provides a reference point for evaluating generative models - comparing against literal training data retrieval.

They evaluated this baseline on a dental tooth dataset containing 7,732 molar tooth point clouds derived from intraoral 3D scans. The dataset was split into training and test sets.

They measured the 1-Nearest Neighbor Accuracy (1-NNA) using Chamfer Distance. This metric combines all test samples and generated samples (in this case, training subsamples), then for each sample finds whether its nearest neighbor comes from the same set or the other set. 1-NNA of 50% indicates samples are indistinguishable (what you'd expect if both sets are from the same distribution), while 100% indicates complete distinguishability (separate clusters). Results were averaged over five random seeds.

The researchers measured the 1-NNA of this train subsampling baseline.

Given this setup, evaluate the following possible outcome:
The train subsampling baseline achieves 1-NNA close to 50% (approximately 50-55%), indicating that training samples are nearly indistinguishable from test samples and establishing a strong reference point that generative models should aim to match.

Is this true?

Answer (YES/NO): YES